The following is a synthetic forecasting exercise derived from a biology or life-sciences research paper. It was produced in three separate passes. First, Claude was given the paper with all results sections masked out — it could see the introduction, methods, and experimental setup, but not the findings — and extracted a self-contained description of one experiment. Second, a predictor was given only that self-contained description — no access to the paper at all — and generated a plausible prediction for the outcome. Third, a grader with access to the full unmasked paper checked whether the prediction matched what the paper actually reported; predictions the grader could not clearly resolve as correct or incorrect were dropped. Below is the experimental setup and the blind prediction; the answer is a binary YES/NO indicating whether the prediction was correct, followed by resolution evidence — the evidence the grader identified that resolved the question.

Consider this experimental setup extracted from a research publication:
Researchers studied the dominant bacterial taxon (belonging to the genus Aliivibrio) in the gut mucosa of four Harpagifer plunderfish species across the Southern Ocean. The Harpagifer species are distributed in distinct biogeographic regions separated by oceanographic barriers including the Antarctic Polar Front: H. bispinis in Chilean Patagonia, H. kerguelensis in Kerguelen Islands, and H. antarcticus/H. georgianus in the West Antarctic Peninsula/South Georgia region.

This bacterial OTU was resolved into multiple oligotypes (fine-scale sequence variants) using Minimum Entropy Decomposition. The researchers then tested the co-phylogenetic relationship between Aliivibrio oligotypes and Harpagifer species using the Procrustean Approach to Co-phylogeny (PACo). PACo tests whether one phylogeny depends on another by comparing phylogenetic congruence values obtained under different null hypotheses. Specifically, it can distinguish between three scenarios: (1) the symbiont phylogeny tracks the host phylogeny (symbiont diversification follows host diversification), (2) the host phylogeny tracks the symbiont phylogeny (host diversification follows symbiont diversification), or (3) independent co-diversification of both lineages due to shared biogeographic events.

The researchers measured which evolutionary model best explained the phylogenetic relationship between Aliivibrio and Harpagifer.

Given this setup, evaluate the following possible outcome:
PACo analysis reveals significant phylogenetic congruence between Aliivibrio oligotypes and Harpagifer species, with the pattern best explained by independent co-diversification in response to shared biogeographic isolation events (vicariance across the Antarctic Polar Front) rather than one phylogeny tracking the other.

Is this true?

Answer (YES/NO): NO